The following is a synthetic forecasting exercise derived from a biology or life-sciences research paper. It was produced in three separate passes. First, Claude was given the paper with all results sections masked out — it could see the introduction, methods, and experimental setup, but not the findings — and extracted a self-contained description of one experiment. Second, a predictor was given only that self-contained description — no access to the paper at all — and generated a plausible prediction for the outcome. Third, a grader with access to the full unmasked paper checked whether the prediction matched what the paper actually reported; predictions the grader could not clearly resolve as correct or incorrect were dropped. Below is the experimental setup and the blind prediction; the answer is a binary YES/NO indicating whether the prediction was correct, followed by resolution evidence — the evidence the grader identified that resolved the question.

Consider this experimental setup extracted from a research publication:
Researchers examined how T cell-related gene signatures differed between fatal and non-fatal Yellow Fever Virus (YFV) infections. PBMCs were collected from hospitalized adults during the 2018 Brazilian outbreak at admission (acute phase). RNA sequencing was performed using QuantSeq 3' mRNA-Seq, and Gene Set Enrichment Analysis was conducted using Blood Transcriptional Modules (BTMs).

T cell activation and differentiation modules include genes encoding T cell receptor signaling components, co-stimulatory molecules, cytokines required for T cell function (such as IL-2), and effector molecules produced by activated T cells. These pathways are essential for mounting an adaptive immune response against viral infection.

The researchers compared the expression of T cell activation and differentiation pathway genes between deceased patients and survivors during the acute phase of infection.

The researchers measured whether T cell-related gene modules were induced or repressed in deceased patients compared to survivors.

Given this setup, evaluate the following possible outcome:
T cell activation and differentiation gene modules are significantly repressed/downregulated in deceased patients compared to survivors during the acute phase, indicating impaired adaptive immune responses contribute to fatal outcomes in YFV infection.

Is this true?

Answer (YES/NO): YES